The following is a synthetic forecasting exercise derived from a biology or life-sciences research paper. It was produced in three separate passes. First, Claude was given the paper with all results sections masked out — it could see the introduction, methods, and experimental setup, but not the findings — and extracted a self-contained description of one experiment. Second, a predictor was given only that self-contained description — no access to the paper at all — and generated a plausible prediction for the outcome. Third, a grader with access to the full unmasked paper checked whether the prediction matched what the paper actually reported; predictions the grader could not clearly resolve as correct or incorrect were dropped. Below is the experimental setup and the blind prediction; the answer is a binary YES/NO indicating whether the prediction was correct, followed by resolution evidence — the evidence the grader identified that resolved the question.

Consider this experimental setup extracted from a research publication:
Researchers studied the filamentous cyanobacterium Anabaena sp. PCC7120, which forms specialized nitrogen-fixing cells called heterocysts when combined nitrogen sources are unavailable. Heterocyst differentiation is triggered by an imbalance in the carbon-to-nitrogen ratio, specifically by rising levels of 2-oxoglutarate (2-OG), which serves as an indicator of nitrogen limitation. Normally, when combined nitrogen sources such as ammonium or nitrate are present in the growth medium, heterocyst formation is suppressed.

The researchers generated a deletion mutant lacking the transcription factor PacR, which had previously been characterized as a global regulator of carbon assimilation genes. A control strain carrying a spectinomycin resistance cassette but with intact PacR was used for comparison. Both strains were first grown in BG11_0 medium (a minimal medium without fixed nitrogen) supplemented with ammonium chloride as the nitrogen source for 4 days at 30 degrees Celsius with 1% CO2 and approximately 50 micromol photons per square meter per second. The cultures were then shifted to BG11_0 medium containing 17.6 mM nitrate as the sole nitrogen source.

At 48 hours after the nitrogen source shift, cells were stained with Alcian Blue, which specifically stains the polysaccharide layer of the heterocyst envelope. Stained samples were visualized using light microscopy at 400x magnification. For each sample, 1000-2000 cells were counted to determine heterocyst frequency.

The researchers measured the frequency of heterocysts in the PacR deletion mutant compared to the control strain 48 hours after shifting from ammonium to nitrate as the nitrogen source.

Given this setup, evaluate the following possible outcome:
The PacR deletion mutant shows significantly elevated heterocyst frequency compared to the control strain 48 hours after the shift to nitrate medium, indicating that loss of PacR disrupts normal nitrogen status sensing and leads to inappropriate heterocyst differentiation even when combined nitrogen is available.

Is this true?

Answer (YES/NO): YES